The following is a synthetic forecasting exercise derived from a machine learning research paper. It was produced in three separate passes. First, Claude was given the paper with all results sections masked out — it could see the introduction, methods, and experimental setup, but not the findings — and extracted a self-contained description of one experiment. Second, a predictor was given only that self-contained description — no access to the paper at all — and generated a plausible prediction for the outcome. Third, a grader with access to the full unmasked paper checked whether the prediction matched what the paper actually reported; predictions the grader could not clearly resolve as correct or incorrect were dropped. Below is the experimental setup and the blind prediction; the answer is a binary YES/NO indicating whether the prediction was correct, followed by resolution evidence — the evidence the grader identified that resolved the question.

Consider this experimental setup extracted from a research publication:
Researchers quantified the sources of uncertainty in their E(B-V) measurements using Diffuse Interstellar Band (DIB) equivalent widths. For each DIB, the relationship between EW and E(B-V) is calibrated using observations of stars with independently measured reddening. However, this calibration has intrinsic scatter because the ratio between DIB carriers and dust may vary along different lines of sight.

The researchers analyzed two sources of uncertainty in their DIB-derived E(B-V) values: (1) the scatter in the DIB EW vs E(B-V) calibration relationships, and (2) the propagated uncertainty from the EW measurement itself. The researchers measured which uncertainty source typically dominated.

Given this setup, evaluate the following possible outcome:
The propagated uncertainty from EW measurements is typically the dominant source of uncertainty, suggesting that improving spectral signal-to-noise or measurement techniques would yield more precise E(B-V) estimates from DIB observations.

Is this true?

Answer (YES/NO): NO